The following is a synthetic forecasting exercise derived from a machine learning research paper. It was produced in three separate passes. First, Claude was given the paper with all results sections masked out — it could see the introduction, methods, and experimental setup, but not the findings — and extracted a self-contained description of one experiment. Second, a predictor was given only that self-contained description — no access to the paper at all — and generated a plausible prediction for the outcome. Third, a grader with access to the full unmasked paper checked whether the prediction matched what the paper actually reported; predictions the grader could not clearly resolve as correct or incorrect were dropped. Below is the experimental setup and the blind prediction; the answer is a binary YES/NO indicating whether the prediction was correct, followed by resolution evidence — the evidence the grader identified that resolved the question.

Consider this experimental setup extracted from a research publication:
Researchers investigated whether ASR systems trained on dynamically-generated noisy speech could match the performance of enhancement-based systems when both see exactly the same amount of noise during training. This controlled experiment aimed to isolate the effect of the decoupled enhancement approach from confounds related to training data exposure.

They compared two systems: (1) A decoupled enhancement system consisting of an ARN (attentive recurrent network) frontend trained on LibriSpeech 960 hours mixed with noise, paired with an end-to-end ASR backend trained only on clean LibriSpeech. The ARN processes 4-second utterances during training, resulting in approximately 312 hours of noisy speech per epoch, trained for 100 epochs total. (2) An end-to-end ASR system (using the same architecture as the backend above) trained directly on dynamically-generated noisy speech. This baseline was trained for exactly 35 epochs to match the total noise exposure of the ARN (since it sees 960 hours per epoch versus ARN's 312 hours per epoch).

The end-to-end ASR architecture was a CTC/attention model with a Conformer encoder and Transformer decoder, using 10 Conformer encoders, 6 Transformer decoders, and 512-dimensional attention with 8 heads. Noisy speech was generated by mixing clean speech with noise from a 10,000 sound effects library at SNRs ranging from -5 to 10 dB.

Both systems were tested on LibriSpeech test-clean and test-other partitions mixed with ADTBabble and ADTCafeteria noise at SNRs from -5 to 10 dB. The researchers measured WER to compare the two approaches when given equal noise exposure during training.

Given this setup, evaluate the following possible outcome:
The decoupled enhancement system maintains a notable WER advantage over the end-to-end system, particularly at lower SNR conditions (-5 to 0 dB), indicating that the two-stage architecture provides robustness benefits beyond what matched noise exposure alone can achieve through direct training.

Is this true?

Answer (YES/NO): NO